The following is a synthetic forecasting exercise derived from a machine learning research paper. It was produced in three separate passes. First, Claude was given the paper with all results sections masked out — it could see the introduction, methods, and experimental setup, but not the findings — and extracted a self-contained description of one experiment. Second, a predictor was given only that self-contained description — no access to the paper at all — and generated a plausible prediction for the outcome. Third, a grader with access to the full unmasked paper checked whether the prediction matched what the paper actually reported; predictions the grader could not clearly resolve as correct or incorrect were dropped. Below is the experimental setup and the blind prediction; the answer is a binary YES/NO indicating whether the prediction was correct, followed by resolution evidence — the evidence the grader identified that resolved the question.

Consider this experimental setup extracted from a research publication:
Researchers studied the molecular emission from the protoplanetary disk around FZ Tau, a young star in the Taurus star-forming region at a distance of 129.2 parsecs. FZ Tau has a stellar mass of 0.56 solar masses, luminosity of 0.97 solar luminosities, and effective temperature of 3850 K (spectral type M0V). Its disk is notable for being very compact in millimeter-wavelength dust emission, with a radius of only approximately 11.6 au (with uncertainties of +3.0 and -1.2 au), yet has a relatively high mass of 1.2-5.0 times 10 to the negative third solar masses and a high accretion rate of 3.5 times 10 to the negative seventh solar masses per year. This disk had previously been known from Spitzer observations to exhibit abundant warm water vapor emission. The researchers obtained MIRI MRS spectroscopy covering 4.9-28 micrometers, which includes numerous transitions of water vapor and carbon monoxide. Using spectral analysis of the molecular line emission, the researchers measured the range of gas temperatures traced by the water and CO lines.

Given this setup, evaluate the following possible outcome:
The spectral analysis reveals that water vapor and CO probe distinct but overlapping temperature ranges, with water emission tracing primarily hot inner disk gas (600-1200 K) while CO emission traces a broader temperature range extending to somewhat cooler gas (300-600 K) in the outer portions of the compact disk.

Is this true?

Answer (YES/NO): NO